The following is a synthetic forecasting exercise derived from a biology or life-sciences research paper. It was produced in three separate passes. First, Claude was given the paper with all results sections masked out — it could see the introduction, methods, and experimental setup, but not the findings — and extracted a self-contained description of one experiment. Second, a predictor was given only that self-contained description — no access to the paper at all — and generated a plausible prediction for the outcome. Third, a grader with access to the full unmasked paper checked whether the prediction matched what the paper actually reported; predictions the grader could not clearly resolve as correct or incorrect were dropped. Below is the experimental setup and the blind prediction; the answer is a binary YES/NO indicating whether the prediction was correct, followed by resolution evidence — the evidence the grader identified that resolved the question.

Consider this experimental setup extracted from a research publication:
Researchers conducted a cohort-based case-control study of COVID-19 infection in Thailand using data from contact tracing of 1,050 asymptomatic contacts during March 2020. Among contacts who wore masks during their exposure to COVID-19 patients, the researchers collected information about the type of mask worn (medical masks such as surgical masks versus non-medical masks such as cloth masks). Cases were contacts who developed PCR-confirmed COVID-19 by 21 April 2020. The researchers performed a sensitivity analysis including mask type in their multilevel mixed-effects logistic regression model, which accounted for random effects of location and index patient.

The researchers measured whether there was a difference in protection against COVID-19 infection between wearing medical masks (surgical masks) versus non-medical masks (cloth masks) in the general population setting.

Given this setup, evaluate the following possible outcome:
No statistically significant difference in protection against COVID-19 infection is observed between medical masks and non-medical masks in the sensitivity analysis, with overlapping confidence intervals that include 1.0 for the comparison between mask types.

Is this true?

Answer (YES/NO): YES